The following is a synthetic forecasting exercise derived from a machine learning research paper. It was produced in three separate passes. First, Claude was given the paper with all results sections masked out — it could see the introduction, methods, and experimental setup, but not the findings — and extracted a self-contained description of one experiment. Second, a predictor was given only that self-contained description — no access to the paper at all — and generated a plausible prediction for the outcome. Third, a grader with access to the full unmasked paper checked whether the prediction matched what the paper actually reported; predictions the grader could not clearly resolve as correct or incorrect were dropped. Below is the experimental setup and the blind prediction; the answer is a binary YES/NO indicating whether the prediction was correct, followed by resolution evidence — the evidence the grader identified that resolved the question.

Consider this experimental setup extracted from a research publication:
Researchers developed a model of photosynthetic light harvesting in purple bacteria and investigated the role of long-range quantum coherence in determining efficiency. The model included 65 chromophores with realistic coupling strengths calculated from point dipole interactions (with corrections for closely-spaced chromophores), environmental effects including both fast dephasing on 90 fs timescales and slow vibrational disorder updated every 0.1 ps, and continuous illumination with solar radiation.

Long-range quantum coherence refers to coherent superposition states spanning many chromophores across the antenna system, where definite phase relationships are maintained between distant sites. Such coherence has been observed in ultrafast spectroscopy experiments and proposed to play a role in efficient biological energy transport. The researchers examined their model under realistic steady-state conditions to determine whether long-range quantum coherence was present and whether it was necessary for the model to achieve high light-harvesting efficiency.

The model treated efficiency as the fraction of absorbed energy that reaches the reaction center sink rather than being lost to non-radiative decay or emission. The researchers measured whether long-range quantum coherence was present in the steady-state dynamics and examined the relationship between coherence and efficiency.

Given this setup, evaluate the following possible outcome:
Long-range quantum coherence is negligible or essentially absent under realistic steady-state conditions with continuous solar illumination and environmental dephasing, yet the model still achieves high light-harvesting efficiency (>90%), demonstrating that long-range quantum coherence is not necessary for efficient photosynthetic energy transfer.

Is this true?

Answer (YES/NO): YES